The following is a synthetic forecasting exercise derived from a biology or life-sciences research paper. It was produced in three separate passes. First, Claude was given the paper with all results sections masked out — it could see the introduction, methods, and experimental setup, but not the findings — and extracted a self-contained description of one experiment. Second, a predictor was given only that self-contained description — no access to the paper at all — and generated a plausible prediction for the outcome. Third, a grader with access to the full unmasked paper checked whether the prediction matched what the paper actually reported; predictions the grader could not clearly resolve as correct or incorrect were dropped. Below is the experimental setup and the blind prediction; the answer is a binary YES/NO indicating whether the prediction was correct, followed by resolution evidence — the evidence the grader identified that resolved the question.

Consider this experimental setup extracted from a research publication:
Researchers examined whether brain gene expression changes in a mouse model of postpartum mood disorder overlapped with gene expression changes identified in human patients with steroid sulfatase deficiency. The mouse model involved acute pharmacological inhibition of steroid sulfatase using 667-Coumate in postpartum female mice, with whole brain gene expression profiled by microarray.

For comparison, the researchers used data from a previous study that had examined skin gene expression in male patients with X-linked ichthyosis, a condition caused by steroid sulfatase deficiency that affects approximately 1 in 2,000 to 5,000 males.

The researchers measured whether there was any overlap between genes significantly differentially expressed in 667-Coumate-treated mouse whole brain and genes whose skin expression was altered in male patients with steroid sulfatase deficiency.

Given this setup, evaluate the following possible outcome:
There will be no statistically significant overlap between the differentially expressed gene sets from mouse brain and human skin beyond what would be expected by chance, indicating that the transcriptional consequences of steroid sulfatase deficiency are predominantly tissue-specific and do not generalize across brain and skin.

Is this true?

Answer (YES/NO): YES